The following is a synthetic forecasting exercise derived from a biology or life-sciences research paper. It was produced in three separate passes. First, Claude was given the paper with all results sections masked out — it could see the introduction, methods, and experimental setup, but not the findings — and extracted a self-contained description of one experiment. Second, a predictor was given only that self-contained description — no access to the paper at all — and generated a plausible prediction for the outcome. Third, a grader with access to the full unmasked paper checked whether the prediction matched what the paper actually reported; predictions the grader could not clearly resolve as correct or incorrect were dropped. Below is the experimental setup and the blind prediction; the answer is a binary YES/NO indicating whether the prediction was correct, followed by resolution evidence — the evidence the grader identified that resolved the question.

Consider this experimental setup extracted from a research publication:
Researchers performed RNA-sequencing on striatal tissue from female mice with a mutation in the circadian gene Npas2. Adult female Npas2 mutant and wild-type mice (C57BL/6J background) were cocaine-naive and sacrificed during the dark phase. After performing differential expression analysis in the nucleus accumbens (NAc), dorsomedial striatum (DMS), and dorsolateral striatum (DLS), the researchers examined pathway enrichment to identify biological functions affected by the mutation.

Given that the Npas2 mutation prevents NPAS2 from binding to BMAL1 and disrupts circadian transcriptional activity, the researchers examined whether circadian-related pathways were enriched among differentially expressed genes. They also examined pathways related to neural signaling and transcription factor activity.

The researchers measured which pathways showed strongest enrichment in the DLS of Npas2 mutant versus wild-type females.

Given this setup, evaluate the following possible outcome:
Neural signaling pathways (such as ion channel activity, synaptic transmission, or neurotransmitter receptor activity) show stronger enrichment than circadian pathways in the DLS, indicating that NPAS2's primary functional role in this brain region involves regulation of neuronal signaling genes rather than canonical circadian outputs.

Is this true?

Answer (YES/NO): YES